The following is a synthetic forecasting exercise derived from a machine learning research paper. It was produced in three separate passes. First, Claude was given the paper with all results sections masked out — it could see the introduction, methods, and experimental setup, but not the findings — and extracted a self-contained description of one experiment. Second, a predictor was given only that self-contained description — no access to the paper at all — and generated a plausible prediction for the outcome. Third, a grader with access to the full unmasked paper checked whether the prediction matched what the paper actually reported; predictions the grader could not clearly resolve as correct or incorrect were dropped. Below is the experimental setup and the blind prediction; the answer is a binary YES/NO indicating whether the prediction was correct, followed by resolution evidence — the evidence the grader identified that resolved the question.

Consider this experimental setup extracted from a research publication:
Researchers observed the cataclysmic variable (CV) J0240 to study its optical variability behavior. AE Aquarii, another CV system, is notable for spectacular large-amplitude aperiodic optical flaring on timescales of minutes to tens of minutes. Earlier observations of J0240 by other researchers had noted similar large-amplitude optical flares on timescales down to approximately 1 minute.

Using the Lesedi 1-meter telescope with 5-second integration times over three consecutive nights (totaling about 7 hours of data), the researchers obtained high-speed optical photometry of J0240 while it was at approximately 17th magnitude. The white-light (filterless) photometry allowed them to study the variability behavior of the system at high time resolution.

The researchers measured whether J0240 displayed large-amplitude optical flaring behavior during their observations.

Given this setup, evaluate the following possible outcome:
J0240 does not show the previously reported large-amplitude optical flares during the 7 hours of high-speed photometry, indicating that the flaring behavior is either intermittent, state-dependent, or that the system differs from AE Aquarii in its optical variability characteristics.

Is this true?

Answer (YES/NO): YES